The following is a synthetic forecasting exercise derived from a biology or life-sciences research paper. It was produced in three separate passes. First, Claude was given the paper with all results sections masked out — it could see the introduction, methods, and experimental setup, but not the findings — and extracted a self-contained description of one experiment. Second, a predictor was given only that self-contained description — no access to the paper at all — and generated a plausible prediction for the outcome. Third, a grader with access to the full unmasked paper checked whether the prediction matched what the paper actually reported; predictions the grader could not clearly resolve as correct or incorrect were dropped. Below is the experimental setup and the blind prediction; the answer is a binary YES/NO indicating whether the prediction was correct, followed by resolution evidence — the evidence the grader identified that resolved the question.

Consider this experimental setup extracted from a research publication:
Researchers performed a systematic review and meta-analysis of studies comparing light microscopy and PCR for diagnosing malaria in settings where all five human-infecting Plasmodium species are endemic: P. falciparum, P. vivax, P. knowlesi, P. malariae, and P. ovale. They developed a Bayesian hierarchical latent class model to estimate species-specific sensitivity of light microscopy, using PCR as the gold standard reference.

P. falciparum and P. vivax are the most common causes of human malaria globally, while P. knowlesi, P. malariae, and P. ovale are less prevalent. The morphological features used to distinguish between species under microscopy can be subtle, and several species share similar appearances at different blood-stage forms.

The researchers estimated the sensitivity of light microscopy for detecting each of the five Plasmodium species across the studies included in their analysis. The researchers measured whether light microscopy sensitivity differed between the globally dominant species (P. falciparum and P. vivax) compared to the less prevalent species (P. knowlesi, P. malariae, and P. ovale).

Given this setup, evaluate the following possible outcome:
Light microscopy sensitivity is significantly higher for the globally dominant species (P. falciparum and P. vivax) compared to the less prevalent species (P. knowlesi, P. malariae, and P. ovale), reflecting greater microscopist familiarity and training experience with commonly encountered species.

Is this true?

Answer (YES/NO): YES